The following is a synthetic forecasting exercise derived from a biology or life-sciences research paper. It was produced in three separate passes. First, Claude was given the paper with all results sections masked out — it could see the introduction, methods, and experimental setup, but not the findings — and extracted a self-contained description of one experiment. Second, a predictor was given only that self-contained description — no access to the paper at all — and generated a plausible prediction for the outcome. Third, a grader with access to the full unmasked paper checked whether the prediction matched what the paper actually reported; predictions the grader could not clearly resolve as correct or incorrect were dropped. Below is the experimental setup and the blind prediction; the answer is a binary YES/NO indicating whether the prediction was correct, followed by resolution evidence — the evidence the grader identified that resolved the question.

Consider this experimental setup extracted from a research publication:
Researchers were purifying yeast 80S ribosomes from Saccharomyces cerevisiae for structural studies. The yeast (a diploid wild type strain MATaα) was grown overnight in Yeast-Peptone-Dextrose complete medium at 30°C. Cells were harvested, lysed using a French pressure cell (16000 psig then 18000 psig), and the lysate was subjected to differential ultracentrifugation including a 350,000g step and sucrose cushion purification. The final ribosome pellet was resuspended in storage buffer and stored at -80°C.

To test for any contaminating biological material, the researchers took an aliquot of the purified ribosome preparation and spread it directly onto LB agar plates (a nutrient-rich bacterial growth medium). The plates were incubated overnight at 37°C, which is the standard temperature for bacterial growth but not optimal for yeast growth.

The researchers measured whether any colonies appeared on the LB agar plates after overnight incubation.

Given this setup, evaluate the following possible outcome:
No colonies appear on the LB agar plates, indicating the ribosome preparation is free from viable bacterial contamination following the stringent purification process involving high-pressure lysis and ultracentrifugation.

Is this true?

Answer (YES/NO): NO